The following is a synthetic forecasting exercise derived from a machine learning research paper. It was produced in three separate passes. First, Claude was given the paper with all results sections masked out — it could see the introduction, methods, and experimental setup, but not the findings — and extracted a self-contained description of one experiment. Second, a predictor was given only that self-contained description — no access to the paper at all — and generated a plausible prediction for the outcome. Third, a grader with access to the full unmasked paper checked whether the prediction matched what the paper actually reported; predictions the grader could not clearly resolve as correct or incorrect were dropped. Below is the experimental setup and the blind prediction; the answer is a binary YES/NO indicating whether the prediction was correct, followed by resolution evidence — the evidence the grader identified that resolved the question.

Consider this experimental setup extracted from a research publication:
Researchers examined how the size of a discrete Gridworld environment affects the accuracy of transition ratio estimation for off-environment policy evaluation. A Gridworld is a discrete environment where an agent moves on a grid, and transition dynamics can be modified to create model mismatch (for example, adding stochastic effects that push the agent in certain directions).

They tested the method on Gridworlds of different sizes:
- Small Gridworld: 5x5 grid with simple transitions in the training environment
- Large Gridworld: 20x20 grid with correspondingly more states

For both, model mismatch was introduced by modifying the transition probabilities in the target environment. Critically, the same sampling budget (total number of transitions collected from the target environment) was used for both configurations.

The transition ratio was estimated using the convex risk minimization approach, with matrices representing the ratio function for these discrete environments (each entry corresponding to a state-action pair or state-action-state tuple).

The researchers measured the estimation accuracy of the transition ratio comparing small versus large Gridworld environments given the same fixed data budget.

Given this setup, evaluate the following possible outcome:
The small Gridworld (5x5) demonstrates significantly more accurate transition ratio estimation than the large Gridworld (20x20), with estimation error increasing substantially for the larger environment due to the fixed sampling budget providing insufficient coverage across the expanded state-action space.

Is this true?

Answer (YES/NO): NO